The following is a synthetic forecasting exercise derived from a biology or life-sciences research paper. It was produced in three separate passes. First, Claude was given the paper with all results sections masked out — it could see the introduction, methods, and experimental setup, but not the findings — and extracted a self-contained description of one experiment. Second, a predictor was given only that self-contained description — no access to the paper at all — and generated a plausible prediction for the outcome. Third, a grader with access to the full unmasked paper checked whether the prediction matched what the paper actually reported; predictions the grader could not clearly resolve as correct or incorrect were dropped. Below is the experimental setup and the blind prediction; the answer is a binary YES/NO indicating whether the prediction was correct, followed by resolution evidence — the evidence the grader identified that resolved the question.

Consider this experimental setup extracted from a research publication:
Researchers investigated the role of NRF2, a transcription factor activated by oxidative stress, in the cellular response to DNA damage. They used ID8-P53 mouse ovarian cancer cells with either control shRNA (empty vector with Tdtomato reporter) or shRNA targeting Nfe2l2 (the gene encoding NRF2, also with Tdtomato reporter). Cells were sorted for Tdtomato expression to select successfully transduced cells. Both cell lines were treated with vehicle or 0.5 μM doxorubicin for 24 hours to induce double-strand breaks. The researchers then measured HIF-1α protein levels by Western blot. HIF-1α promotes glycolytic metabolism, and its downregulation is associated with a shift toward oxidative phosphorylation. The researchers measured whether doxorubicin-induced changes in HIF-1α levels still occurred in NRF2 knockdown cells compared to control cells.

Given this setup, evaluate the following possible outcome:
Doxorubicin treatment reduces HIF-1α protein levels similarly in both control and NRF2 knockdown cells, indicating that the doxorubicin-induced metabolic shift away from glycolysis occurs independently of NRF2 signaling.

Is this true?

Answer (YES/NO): NO